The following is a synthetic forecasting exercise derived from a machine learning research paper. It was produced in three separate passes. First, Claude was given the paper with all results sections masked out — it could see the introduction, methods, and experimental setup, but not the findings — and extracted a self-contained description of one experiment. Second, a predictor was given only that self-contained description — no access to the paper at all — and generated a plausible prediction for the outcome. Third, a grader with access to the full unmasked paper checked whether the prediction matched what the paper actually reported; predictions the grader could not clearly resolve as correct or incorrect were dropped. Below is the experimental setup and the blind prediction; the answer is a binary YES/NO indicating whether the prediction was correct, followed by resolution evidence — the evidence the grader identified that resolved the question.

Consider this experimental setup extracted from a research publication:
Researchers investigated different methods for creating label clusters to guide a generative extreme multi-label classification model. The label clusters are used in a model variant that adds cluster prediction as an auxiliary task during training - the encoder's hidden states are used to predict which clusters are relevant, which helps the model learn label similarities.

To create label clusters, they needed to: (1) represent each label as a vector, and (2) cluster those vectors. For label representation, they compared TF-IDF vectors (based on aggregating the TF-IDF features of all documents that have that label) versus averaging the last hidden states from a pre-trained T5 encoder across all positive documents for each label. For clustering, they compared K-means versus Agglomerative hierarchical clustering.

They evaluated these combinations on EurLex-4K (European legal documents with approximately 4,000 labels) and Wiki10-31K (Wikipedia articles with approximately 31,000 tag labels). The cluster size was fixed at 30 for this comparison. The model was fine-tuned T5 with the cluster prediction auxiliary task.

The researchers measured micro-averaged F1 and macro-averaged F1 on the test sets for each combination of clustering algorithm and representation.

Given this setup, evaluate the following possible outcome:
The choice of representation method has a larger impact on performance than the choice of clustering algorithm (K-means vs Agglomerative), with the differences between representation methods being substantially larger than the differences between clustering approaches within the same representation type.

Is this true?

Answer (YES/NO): NO